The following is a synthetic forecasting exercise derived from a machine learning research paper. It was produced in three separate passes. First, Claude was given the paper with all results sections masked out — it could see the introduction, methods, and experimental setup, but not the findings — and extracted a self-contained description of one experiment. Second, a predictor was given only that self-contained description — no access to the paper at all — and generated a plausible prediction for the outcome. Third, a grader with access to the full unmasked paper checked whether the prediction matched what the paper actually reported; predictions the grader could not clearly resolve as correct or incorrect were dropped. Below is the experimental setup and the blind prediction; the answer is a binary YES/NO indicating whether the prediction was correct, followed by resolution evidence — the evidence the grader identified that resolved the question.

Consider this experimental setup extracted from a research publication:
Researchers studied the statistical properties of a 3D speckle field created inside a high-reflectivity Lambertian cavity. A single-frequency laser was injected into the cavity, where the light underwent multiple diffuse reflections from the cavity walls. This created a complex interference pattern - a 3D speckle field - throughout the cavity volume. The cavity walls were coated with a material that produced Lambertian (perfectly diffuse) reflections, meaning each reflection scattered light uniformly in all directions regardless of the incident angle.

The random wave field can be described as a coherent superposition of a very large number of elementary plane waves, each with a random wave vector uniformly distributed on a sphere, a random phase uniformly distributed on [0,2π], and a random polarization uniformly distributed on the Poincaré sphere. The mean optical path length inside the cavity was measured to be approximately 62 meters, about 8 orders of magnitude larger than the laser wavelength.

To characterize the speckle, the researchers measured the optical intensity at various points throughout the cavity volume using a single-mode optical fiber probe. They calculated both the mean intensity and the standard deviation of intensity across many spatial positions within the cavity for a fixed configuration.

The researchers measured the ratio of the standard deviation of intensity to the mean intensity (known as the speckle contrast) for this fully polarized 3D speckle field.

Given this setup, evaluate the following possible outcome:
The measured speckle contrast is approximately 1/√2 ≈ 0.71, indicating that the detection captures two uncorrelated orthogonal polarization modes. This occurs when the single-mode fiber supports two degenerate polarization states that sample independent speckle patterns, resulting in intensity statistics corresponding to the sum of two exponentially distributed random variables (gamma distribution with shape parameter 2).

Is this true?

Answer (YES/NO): NO